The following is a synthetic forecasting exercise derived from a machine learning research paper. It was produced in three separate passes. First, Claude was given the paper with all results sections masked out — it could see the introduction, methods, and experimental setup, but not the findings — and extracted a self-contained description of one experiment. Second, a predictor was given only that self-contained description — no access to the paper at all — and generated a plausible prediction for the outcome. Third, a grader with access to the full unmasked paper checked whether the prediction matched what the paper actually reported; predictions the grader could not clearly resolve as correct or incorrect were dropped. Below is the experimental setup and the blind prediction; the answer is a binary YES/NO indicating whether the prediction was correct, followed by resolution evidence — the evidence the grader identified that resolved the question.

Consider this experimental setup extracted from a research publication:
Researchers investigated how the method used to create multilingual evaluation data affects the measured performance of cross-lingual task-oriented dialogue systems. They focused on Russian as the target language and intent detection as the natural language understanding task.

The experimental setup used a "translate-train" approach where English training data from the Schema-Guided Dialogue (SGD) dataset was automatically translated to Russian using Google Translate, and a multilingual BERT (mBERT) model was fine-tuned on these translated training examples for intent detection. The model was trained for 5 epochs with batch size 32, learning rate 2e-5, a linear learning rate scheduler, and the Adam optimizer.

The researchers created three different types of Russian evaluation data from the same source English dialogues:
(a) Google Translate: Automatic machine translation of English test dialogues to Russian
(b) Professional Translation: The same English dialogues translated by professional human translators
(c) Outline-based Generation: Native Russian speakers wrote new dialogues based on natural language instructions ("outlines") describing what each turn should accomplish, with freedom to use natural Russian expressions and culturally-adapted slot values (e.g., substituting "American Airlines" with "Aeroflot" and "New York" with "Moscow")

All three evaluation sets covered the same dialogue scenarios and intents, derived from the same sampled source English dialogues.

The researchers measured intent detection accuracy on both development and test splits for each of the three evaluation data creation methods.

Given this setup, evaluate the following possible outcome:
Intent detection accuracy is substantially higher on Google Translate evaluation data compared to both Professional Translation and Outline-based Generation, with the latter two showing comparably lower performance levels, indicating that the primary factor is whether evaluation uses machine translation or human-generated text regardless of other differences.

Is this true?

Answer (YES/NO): NO